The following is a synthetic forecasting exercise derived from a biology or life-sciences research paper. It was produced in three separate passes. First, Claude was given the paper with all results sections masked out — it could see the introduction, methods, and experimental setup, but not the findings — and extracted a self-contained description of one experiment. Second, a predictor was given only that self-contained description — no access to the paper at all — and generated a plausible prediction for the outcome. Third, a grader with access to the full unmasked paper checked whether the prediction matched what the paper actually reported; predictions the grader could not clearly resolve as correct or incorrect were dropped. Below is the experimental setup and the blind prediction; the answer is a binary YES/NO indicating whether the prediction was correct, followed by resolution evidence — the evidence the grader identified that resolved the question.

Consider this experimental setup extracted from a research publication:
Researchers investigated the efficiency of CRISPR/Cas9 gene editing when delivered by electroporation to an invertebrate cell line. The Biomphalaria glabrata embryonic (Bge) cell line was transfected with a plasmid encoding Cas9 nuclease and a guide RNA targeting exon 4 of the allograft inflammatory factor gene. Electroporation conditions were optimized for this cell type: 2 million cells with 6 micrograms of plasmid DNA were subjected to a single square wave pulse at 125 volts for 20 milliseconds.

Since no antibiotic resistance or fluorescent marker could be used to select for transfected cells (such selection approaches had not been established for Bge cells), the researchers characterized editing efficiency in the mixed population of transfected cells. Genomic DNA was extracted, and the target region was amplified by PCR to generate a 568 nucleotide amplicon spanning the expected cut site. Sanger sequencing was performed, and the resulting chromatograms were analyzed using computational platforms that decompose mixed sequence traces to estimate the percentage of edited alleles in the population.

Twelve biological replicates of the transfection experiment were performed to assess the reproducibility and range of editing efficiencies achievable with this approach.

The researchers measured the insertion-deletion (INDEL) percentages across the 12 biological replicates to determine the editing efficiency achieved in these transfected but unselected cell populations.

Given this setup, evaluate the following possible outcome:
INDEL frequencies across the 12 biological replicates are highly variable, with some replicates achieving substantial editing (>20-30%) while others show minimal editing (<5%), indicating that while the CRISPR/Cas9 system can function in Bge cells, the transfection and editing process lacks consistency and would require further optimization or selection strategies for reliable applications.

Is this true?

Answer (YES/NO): NO